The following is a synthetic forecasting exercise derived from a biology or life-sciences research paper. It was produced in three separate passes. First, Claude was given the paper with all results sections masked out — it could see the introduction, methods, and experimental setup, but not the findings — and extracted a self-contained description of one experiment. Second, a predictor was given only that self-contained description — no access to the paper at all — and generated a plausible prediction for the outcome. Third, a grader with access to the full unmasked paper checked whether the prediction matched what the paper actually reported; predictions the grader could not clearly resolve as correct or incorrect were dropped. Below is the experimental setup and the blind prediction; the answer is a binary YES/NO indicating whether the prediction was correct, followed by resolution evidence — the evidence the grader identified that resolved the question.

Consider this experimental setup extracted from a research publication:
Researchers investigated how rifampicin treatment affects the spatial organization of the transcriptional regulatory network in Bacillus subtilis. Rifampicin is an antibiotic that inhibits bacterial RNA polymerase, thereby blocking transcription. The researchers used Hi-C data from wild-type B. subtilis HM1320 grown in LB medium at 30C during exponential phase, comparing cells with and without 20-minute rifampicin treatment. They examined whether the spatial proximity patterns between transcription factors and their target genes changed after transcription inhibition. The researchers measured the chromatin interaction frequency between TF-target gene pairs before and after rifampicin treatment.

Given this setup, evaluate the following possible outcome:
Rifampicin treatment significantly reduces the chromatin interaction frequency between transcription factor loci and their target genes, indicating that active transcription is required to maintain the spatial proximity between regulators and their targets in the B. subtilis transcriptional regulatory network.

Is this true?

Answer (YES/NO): NO